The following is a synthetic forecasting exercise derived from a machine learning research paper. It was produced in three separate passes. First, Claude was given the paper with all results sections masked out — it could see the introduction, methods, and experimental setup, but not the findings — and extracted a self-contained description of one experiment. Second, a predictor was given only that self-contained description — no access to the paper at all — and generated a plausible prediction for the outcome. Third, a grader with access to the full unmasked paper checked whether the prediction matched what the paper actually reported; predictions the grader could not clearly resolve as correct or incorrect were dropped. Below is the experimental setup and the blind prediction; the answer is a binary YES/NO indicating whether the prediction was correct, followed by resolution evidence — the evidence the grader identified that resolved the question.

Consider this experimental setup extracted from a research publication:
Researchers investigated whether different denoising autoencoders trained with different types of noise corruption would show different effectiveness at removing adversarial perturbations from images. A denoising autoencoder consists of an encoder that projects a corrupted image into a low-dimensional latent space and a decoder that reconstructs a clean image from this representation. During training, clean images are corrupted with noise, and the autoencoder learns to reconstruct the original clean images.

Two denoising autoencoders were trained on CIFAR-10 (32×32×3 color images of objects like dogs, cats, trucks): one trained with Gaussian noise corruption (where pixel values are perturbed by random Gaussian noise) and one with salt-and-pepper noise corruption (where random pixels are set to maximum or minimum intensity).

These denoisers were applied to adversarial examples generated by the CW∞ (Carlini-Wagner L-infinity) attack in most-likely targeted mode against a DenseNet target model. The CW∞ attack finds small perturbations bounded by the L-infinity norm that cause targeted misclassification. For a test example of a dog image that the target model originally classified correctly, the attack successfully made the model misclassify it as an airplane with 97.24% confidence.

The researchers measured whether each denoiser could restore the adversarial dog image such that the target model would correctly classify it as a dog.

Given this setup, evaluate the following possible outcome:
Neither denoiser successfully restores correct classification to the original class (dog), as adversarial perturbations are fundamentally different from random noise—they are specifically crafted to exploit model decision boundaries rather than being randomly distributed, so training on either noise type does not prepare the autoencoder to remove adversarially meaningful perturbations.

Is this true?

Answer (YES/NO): NO